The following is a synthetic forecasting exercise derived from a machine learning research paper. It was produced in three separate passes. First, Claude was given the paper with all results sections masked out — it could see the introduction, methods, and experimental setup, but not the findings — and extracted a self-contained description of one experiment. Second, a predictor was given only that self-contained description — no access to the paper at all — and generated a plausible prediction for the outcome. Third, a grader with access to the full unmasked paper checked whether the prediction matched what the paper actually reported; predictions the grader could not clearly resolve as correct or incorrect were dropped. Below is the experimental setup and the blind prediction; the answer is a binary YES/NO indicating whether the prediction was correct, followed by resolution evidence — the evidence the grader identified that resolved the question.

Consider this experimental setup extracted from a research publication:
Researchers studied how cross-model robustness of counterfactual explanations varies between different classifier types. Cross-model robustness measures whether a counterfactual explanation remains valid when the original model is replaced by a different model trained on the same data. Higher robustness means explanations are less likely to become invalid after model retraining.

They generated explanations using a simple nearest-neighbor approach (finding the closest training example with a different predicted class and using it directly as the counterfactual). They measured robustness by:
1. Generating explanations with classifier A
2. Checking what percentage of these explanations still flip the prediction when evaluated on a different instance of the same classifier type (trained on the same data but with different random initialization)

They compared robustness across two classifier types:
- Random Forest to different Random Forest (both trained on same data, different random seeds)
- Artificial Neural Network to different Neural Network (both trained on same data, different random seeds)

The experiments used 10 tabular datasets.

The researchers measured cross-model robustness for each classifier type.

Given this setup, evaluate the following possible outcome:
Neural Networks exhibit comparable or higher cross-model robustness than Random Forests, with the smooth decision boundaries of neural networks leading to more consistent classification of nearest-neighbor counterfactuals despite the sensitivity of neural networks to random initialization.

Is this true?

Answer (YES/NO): YES